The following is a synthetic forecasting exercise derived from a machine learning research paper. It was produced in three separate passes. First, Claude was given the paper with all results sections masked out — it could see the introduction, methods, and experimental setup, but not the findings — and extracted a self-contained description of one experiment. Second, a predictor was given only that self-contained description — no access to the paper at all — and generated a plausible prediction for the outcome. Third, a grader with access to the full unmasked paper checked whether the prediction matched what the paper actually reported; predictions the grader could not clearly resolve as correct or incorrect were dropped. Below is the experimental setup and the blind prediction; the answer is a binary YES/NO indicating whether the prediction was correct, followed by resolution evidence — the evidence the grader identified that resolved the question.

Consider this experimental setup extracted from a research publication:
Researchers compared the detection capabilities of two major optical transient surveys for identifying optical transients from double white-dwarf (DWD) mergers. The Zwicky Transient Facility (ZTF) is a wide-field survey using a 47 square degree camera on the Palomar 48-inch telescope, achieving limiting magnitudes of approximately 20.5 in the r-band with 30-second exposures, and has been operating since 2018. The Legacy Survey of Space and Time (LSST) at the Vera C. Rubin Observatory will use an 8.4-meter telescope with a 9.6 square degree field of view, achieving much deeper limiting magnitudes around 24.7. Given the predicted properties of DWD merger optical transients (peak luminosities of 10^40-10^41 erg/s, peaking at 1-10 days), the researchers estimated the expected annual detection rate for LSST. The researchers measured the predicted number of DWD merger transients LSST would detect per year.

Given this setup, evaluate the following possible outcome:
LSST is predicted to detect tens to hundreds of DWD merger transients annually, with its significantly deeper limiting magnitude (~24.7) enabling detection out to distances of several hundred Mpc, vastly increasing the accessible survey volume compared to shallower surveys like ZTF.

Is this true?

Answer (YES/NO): NO